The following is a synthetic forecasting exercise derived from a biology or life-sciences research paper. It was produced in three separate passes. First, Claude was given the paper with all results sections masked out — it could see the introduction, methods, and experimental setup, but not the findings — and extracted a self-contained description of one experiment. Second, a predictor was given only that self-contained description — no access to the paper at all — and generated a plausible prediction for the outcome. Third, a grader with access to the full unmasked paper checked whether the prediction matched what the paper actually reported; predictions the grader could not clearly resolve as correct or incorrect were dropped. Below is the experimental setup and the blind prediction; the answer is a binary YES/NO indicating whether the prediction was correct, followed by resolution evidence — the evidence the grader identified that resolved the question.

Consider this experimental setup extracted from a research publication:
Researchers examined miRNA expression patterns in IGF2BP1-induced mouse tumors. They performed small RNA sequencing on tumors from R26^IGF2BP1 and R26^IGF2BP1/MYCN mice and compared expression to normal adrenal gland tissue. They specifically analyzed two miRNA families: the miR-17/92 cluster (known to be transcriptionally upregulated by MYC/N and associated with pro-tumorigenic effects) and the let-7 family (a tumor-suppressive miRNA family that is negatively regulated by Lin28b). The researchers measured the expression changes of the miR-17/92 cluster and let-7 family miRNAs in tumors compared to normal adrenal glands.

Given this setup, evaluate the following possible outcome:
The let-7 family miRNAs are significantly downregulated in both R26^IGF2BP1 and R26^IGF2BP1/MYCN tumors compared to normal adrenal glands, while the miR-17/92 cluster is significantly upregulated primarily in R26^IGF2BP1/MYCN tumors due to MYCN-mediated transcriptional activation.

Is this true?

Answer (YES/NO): NO